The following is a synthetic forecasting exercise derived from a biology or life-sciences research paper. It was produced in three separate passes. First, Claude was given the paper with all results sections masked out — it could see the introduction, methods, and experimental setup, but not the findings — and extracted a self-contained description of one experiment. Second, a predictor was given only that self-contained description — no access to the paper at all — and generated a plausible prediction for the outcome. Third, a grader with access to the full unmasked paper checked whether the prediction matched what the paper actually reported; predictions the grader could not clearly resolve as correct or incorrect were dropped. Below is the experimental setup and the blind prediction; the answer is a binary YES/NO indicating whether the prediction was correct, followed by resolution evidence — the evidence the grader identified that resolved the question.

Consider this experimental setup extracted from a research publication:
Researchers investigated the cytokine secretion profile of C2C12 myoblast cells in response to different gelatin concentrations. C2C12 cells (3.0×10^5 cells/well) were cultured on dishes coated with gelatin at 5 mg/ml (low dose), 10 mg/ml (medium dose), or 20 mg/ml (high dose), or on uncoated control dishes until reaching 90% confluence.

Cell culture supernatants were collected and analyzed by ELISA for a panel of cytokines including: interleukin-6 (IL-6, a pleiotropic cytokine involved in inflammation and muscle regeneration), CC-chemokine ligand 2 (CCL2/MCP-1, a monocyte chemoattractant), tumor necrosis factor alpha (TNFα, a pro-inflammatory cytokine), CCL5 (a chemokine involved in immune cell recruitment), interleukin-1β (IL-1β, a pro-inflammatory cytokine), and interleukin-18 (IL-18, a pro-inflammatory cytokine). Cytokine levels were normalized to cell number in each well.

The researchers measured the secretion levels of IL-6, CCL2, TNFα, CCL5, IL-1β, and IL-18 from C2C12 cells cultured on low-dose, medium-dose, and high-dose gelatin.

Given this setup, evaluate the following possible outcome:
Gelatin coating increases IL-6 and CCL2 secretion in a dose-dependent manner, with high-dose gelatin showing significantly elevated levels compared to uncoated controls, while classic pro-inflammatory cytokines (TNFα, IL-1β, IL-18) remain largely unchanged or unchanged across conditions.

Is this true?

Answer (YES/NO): NO